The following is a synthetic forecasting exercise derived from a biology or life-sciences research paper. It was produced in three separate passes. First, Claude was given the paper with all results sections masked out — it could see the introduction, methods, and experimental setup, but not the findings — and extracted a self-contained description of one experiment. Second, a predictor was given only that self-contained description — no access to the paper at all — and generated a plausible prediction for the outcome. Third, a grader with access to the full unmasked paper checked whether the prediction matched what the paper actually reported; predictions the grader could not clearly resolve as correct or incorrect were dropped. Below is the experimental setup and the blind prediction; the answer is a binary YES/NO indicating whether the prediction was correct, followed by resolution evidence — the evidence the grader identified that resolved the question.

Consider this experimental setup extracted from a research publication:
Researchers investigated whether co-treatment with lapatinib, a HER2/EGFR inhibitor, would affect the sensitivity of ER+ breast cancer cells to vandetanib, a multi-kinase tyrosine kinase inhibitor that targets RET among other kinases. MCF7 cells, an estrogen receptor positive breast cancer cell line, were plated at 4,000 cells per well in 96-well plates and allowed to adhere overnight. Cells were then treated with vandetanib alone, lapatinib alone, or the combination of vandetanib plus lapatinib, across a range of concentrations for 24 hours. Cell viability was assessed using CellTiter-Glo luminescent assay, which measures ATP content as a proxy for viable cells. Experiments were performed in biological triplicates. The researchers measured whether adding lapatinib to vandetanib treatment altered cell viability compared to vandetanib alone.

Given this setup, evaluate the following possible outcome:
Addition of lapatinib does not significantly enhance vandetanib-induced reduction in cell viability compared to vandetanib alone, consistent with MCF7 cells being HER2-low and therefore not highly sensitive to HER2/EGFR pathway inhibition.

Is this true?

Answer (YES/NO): NO